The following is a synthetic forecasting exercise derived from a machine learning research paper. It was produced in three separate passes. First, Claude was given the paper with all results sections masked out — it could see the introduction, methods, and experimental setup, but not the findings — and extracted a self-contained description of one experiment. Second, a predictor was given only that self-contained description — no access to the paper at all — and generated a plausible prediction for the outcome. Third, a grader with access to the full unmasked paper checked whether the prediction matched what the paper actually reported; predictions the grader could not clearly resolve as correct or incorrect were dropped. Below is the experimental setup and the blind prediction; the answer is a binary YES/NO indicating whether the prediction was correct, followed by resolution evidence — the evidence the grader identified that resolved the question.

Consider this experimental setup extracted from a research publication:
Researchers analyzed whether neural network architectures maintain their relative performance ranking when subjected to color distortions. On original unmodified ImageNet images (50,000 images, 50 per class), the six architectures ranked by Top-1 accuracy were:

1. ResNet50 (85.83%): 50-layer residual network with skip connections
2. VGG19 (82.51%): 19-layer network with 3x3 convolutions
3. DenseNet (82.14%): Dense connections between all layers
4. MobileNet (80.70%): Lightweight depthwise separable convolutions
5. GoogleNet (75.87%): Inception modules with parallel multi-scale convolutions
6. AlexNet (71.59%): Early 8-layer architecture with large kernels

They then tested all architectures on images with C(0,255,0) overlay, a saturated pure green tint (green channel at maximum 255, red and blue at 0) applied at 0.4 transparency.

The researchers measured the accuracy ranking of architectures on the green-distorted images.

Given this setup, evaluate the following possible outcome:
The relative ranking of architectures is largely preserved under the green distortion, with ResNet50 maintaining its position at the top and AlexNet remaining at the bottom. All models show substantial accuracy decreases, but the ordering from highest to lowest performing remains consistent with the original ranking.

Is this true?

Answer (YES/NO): NO